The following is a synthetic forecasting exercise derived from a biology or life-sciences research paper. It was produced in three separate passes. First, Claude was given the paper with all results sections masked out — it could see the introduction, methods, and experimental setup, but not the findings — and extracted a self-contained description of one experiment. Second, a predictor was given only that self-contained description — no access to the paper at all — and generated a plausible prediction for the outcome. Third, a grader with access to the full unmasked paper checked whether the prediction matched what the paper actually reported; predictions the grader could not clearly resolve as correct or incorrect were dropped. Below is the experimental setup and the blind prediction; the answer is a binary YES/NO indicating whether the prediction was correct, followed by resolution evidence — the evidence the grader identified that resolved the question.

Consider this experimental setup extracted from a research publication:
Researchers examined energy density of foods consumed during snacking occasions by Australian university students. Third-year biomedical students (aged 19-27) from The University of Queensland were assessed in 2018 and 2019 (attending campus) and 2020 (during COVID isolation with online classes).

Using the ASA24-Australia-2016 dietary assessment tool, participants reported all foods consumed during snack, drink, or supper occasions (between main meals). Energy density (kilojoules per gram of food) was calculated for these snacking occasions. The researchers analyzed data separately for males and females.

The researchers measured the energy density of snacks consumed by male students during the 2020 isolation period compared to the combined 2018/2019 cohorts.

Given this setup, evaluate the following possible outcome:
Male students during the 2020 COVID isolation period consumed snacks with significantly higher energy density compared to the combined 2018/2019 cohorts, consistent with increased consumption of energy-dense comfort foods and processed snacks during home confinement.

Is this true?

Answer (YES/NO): NO